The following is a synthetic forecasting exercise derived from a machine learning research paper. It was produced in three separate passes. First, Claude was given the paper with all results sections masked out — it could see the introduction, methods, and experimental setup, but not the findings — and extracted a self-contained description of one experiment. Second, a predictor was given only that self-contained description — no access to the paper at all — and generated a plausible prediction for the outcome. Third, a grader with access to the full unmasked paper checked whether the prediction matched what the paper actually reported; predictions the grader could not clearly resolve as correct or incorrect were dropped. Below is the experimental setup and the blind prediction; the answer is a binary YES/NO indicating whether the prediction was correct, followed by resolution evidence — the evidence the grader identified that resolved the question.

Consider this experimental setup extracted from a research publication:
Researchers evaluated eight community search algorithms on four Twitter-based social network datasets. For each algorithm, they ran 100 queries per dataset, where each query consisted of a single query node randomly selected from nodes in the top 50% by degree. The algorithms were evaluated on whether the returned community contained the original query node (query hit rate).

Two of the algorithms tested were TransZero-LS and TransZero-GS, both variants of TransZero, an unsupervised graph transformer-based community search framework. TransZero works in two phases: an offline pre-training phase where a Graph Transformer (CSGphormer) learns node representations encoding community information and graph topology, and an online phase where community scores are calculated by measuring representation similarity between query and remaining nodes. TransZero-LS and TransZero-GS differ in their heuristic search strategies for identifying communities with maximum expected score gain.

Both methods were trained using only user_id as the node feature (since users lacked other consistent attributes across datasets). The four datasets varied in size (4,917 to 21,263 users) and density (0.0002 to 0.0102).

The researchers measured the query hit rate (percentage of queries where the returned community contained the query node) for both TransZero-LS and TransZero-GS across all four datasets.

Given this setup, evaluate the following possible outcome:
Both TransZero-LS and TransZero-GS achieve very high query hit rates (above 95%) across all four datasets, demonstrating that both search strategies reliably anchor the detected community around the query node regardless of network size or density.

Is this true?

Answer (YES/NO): NO